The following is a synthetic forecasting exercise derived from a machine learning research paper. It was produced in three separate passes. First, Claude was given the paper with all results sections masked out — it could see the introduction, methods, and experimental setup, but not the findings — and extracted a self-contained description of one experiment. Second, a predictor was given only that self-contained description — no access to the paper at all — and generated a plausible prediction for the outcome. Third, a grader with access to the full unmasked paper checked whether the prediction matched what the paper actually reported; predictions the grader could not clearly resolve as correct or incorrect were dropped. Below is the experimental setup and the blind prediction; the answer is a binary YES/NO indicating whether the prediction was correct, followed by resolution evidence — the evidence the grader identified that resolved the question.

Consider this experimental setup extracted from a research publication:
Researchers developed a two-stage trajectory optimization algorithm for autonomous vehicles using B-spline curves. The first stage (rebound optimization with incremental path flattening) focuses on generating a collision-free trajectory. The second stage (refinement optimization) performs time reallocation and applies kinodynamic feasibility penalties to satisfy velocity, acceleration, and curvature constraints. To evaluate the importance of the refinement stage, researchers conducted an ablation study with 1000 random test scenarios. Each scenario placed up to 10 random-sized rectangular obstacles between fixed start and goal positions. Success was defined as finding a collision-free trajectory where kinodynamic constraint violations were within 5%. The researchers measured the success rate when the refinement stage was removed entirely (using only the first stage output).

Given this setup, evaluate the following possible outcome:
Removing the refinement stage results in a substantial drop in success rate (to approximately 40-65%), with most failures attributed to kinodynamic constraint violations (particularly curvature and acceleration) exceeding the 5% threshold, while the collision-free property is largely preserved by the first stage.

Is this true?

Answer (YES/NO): NO